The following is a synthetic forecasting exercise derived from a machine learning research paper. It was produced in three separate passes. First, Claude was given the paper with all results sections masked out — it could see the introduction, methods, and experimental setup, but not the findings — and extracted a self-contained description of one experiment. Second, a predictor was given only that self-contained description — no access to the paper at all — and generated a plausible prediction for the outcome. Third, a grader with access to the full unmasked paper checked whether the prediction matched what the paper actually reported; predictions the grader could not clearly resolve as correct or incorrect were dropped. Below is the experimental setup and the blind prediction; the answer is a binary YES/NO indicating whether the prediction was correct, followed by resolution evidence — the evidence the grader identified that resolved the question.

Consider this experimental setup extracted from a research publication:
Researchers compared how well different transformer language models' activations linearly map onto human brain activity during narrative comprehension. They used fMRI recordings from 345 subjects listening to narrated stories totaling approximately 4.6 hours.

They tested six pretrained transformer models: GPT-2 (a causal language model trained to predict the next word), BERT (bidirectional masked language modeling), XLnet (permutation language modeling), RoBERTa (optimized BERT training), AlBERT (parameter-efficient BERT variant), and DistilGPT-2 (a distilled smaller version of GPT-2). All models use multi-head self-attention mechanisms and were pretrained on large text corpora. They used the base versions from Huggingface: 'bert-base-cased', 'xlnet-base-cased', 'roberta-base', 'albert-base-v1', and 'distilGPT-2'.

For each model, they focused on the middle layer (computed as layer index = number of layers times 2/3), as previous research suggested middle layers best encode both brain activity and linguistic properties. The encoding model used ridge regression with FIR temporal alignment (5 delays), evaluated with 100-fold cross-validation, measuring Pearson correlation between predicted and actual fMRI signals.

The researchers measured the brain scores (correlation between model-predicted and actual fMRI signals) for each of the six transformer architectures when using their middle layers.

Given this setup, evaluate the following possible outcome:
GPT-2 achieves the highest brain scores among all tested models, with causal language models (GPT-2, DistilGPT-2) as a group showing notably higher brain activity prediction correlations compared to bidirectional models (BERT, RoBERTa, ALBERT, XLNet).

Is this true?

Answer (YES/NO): NO